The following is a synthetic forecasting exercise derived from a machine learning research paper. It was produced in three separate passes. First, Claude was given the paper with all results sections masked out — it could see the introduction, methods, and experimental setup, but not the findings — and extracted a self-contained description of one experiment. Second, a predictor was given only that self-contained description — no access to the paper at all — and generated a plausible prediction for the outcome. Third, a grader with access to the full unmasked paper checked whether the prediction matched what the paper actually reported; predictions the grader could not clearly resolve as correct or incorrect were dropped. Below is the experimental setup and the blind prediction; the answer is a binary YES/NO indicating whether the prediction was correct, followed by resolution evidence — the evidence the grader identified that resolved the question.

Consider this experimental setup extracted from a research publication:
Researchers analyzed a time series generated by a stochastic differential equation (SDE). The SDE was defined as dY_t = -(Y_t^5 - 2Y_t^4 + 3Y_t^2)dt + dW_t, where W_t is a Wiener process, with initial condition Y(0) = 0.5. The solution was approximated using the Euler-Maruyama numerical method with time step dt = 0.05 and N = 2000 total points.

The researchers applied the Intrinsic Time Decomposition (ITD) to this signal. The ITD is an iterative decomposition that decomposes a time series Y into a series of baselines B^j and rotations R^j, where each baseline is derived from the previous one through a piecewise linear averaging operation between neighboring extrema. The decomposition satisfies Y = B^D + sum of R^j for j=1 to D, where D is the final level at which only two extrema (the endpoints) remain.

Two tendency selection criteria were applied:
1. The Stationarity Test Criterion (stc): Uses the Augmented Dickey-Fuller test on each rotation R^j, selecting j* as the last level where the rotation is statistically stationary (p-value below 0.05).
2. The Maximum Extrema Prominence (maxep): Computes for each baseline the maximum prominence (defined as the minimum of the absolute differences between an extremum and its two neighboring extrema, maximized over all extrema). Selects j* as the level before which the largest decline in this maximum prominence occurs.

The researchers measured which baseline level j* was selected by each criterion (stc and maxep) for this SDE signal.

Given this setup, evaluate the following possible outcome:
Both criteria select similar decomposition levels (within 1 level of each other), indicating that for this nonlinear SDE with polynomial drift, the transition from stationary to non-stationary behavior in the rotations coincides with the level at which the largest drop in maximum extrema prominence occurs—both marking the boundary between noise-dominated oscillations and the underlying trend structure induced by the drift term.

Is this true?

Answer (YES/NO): YES